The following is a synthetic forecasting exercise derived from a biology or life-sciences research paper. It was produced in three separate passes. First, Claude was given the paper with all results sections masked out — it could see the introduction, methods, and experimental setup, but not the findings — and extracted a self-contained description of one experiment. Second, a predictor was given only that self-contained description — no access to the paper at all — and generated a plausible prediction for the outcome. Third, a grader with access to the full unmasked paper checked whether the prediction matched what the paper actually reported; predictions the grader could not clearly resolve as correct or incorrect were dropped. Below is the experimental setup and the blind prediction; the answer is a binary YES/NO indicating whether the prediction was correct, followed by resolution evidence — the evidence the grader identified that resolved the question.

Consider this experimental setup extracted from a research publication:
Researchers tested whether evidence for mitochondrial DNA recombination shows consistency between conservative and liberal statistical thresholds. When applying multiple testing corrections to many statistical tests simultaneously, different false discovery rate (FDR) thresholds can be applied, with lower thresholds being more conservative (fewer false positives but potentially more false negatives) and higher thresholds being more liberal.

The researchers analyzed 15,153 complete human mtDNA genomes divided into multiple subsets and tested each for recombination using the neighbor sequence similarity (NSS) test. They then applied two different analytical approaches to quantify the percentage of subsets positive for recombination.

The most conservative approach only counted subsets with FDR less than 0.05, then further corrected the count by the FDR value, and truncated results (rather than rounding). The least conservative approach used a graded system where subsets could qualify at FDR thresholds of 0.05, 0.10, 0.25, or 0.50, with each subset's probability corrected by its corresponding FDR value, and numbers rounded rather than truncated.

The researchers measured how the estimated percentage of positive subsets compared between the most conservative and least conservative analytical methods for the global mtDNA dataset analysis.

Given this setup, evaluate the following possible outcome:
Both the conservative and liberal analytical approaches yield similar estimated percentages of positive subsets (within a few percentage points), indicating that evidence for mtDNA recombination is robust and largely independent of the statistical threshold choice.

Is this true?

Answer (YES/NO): NO